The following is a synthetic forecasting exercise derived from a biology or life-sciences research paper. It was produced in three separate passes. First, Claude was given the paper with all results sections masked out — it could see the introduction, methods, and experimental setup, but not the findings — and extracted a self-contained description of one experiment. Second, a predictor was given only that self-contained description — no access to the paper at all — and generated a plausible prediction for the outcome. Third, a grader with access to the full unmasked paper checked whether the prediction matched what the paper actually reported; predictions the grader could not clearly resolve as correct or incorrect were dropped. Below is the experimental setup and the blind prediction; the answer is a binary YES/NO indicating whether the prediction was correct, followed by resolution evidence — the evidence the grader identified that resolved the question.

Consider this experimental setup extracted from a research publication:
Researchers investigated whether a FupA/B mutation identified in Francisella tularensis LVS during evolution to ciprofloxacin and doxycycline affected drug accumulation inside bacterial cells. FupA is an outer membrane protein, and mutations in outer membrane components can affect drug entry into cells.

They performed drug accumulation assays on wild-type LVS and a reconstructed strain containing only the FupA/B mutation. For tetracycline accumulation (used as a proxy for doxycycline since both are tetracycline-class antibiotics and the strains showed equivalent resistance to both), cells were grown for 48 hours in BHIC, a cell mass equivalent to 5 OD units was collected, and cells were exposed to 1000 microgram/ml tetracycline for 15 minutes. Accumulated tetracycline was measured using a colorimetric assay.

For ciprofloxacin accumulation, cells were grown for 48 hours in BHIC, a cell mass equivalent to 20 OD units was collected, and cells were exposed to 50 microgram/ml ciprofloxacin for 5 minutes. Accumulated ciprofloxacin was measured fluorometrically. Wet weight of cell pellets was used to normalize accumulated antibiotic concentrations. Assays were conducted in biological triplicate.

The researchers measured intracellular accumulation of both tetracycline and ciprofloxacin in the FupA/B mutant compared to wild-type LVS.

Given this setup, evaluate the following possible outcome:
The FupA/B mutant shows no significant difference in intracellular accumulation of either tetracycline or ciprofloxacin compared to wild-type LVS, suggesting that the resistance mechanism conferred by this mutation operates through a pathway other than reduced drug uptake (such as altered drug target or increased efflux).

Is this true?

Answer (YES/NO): NO